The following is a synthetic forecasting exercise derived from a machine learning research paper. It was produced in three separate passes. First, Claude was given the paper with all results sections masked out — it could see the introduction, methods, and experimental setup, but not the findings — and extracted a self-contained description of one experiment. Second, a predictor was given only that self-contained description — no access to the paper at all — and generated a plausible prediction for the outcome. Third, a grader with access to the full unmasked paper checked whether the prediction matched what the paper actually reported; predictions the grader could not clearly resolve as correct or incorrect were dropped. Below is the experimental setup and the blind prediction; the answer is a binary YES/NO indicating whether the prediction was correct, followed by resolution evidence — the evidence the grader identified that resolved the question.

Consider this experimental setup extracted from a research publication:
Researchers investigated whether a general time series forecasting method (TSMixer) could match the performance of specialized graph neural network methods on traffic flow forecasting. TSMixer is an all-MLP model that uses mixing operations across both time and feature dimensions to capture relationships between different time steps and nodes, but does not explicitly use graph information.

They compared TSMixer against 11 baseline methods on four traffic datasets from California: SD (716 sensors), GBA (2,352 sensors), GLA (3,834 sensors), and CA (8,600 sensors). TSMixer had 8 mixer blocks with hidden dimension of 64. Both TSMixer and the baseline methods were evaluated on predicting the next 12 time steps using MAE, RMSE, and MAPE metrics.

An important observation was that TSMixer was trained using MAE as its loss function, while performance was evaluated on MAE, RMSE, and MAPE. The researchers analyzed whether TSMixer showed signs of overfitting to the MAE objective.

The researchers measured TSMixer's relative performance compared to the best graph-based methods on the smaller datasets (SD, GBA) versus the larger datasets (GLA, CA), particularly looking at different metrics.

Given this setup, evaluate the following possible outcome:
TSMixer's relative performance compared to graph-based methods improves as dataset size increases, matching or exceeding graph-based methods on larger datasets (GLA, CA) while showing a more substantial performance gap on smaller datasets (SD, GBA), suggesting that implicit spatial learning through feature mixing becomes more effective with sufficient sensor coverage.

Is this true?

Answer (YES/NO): NO